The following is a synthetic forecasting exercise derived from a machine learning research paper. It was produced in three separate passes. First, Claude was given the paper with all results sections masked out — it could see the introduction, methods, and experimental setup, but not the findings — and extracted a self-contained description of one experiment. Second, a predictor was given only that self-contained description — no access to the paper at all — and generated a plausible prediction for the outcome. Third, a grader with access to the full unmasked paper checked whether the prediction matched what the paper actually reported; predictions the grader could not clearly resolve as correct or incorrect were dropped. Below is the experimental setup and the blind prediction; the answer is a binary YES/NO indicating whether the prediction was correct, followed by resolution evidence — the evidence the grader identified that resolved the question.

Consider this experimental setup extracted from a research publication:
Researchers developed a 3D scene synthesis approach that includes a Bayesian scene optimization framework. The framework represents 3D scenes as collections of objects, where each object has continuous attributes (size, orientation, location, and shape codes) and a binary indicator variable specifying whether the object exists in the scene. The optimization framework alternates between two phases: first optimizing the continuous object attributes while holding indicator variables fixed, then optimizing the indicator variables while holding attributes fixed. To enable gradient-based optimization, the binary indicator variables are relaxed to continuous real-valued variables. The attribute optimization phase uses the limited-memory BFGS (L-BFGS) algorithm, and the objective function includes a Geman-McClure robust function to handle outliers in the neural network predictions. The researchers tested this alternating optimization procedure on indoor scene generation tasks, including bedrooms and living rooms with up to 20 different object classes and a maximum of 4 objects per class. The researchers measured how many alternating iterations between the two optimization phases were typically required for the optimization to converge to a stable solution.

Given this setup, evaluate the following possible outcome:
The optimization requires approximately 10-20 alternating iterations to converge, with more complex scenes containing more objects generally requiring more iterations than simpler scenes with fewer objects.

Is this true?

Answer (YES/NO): NO